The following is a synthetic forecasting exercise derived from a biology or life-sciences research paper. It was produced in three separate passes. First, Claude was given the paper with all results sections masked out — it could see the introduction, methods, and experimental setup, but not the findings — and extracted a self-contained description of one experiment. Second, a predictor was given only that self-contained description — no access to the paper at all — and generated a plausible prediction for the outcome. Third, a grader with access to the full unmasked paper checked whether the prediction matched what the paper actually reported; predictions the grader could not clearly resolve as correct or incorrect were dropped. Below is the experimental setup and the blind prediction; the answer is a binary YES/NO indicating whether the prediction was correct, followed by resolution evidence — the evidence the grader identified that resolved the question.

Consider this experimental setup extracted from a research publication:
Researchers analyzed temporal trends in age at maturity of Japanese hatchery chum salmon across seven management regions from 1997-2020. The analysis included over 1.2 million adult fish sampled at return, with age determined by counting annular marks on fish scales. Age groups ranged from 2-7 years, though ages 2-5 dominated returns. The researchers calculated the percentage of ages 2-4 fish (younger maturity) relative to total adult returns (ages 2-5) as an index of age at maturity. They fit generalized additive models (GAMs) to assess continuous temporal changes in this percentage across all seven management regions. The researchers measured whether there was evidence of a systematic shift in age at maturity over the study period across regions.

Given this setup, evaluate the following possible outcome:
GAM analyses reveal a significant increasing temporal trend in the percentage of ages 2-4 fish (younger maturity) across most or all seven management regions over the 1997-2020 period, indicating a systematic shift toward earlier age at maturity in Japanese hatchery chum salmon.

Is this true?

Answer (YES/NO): YES